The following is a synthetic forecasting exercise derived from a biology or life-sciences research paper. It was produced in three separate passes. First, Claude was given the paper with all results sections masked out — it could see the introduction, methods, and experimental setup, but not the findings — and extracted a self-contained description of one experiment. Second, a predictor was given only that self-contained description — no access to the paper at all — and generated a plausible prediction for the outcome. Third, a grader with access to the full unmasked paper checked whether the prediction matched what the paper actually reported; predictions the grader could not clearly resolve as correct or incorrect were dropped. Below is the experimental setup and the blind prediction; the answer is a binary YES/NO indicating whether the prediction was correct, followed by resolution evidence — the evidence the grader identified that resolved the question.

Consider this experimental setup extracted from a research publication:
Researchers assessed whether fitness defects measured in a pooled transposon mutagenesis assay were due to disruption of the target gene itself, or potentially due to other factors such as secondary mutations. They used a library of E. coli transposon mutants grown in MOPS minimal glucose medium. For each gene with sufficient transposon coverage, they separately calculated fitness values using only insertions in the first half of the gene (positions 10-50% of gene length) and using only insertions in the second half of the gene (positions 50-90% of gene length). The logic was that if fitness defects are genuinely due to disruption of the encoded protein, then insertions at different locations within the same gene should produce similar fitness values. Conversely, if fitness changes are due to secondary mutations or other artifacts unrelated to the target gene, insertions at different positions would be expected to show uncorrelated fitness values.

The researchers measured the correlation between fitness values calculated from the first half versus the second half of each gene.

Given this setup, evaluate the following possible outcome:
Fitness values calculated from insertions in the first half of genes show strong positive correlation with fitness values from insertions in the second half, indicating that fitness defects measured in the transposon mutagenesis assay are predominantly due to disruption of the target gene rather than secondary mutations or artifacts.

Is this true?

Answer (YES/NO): YES